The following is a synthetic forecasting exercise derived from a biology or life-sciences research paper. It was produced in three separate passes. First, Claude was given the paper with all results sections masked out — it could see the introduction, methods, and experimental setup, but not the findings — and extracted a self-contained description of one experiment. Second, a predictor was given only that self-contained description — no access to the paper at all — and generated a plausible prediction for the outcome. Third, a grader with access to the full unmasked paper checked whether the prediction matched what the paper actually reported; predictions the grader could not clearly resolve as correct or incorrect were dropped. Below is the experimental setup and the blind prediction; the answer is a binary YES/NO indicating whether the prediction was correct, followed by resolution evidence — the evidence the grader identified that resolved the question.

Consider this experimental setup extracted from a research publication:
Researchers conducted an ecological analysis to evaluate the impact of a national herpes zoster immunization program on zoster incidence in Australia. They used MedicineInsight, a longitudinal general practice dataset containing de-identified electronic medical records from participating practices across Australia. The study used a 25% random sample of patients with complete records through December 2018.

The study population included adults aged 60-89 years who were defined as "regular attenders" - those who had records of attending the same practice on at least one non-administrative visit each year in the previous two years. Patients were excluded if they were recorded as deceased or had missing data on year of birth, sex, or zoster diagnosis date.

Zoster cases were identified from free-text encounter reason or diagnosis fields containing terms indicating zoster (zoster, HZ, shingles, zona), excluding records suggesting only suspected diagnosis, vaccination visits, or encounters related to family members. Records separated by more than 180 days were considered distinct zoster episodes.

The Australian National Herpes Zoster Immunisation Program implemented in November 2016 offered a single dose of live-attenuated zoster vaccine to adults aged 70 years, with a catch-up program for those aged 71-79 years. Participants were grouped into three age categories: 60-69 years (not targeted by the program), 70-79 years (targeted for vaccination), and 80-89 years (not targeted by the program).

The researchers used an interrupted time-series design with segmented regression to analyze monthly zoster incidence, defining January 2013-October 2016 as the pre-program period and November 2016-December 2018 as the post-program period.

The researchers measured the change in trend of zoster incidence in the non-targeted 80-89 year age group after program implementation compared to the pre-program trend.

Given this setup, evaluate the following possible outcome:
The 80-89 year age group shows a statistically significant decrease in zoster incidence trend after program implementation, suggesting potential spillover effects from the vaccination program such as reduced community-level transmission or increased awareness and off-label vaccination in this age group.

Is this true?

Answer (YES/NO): NO